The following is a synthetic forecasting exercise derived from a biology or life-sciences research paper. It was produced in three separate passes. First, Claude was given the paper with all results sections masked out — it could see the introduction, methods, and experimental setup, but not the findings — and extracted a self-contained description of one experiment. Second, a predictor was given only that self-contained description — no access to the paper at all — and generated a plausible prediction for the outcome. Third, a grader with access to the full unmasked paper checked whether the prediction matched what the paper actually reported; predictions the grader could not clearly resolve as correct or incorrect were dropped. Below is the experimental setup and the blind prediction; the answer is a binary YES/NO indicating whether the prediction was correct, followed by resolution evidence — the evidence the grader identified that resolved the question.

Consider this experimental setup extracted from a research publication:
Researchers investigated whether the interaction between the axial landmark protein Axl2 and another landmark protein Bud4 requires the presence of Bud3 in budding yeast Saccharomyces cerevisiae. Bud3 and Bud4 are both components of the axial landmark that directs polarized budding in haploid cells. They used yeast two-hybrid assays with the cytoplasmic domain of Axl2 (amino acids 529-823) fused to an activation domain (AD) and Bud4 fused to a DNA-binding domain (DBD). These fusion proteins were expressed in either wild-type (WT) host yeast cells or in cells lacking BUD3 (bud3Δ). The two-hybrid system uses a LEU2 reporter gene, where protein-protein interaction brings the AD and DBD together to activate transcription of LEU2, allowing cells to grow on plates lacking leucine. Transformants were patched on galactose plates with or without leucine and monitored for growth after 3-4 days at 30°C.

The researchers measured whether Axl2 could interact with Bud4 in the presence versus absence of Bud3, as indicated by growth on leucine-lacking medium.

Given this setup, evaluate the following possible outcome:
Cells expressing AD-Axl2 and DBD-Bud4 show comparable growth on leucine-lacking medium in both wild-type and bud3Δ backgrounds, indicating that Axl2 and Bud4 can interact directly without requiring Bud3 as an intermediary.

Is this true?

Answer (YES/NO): NO